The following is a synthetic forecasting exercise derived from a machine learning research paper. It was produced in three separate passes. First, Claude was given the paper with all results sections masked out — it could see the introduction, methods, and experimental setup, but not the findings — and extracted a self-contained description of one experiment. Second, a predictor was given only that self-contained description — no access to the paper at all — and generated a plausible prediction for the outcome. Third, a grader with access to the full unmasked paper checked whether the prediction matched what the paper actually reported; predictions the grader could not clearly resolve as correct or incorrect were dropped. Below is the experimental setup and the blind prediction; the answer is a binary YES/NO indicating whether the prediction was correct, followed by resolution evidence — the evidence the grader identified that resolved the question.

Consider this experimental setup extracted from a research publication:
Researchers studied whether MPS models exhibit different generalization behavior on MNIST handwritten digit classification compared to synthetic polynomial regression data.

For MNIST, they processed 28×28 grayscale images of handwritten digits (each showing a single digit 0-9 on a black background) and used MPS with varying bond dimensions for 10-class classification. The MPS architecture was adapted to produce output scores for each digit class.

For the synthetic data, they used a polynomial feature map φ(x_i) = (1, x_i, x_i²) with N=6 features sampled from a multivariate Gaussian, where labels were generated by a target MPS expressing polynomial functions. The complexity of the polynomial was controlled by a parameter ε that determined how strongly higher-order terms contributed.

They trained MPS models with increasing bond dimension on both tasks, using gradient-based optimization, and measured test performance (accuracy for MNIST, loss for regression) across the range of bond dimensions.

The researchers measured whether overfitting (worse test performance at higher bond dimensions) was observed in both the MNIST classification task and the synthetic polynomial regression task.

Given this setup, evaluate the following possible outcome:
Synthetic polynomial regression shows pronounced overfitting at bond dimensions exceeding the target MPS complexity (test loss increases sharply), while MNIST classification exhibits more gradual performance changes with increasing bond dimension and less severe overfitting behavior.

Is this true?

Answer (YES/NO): NO